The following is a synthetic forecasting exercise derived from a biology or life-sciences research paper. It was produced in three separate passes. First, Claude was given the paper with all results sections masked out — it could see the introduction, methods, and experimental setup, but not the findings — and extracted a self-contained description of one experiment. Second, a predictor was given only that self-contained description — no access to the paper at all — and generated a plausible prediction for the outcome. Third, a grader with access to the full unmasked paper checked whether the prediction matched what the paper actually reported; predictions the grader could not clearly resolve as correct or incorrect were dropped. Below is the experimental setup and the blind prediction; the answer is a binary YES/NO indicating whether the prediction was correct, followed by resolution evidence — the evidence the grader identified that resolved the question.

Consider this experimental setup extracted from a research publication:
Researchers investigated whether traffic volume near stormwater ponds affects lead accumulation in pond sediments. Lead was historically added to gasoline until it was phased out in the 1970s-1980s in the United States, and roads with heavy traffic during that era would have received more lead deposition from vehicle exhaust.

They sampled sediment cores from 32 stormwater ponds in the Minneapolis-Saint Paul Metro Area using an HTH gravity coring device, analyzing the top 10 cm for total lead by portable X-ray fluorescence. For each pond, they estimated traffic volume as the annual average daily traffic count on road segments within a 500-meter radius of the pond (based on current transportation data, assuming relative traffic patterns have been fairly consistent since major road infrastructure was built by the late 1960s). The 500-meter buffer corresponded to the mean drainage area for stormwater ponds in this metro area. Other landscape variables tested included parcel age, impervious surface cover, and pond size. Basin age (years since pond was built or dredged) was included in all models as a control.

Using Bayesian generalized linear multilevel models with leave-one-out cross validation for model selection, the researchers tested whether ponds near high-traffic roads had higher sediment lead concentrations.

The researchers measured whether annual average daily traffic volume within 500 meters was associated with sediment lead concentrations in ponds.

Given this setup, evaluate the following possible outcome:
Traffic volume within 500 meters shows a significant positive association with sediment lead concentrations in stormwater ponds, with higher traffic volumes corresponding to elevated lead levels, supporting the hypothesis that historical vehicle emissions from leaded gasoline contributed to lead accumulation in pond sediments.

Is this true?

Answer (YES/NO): NO